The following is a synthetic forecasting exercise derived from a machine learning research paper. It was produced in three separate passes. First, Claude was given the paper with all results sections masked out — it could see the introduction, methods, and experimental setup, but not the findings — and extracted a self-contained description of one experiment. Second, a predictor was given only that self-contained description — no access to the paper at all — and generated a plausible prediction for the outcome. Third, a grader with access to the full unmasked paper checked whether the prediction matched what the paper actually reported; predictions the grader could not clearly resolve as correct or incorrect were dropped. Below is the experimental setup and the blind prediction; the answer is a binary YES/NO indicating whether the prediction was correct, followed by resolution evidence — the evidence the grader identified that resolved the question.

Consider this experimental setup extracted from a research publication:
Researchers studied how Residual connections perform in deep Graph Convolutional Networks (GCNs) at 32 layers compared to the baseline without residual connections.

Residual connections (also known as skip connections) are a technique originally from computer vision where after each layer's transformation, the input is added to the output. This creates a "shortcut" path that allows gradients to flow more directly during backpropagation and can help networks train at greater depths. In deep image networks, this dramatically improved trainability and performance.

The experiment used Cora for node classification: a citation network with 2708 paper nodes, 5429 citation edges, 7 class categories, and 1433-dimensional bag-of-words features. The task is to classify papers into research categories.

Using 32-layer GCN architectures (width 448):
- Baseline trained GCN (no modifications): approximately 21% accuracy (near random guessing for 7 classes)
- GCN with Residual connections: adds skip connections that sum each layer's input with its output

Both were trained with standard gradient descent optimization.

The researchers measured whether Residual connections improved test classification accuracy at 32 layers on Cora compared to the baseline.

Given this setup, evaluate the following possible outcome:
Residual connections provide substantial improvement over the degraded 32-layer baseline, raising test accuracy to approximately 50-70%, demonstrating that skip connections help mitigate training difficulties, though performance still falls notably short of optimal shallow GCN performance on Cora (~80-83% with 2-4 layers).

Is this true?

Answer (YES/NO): NO